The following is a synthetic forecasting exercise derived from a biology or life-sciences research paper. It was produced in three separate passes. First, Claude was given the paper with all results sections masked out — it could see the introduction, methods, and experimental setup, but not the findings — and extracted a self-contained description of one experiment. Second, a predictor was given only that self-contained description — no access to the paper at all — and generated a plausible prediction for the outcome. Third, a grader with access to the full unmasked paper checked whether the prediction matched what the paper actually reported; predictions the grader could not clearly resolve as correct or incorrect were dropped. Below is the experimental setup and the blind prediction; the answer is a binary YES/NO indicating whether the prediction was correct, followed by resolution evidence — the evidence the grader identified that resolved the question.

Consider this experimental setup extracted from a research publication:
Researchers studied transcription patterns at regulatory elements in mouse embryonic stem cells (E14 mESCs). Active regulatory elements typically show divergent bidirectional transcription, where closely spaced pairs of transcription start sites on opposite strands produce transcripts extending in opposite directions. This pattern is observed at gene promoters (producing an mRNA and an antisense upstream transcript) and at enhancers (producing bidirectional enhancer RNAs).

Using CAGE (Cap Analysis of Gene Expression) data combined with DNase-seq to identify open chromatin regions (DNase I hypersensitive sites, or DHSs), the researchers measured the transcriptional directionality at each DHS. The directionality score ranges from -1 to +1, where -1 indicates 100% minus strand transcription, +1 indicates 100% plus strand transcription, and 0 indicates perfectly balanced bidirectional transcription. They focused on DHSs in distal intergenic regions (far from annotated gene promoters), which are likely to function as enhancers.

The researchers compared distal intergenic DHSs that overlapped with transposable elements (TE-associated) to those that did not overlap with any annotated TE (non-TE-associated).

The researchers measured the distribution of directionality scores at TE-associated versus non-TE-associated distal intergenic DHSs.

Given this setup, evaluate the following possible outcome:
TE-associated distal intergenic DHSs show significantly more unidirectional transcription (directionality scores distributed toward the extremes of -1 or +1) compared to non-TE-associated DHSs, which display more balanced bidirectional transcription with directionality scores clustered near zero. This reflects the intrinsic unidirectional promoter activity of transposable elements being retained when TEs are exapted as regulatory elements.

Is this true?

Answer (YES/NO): NO